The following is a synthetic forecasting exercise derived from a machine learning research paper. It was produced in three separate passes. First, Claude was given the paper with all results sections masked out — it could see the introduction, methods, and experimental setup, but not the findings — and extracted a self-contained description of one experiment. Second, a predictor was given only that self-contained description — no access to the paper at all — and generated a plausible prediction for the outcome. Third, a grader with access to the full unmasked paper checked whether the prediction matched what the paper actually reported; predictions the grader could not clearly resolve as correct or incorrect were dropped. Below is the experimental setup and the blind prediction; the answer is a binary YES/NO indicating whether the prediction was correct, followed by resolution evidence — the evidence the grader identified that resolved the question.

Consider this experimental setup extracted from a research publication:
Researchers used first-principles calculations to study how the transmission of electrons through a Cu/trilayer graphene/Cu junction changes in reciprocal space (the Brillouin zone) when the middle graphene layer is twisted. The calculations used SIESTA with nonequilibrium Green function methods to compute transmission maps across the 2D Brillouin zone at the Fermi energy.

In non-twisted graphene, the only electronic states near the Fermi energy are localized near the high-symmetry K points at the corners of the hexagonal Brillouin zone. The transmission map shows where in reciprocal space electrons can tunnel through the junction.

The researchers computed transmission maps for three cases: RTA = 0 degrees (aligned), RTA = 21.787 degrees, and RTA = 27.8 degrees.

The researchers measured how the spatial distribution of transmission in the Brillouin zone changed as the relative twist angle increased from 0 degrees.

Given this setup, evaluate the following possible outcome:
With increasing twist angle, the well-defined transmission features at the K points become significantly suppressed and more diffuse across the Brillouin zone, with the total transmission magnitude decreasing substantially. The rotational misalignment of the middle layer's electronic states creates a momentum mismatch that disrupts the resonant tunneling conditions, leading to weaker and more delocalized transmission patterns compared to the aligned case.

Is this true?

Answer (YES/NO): NO